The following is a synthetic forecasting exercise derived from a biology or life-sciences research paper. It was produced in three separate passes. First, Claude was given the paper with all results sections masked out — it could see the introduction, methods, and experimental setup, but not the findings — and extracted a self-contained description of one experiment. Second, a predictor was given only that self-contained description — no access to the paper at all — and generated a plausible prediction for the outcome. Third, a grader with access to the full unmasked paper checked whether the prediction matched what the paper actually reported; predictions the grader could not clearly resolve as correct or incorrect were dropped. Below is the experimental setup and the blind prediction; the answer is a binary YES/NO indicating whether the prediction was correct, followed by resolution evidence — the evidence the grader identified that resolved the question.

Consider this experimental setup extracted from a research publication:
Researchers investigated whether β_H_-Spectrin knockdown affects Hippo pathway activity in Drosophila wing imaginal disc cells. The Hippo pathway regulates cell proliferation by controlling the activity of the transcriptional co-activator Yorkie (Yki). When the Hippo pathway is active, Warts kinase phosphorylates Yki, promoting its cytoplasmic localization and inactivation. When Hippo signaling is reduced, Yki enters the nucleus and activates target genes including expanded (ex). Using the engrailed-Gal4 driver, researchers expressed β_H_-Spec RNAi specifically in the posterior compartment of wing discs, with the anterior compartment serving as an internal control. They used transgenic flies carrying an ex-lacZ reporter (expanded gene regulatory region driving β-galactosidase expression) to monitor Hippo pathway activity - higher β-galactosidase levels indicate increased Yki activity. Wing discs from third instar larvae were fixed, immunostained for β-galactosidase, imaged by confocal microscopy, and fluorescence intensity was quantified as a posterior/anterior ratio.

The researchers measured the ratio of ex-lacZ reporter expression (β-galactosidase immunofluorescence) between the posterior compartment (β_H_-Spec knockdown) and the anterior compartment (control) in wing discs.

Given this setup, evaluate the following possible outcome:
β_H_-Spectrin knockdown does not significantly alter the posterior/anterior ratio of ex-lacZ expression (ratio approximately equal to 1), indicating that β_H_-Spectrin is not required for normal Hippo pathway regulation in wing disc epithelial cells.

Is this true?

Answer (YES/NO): NO